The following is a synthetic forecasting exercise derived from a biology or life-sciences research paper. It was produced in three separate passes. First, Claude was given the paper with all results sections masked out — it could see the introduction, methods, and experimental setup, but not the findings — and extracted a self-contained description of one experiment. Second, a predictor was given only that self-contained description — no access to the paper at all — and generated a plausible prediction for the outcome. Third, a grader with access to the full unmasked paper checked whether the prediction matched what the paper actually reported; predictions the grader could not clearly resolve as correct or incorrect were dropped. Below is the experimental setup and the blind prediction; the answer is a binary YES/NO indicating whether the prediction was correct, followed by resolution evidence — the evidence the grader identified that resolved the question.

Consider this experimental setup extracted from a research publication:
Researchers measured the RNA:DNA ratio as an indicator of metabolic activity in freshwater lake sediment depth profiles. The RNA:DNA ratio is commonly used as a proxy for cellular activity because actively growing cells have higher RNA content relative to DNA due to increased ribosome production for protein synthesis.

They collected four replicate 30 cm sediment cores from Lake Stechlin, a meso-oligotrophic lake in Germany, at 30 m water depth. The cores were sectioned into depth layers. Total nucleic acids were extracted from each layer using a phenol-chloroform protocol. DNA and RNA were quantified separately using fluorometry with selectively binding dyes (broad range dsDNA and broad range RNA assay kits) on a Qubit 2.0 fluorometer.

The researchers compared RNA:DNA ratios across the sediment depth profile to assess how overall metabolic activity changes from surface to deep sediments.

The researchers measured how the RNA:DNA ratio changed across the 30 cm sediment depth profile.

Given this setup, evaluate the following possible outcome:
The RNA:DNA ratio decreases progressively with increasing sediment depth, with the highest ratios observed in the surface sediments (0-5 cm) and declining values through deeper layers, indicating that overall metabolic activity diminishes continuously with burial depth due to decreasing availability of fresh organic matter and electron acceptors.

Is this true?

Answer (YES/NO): NO